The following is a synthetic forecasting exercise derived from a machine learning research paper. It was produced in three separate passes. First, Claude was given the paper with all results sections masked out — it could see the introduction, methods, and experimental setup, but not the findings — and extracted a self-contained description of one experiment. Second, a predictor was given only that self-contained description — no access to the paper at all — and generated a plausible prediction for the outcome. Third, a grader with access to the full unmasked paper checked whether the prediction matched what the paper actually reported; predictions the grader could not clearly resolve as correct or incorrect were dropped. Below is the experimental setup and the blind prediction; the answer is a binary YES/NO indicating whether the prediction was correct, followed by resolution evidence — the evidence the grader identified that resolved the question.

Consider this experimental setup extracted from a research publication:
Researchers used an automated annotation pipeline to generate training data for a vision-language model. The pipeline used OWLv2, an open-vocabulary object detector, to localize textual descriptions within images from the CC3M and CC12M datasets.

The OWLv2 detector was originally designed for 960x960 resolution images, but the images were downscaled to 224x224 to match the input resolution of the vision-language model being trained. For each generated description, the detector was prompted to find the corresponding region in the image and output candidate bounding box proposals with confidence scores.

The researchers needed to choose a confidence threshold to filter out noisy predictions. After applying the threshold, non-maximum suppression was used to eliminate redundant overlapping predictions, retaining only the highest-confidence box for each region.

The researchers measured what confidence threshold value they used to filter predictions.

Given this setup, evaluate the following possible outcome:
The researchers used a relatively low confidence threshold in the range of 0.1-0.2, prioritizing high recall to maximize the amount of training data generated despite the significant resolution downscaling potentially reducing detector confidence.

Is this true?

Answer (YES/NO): NO